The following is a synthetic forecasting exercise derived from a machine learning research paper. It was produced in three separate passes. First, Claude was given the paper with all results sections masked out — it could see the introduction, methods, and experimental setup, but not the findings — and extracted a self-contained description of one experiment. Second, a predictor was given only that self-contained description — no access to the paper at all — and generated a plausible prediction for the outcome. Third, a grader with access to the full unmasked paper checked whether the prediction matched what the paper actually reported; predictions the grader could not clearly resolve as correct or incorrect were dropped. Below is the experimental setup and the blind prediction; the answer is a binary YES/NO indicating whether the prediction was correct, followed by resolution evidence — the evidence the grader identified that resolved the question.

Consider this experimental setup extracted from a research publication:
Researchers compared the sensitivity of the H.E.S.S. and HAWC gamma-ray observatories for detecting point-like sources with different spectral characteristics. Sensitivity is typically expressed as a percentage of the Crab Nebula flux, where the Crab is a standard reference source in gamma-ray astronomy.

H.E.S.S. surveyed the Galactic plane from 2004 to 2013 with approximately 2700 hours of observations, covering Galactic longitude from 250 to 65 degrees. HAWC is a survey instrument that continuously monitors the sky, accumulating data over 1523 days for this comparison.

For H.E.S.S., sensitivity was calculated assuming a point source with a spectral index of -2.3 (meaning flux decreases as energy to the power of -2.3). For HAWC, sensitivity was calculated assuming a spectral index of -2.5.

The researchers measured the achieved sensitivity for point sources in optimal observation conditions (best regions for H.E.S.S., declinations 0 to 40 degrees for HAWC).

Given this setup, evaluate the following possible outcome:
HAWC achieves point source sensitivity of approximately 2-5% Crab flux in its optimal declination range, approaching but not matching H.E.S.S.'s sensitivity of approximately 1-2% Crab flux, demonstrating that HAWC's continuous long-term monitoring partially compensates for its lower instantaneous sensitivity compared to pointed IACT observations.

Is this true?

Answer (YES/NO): NO